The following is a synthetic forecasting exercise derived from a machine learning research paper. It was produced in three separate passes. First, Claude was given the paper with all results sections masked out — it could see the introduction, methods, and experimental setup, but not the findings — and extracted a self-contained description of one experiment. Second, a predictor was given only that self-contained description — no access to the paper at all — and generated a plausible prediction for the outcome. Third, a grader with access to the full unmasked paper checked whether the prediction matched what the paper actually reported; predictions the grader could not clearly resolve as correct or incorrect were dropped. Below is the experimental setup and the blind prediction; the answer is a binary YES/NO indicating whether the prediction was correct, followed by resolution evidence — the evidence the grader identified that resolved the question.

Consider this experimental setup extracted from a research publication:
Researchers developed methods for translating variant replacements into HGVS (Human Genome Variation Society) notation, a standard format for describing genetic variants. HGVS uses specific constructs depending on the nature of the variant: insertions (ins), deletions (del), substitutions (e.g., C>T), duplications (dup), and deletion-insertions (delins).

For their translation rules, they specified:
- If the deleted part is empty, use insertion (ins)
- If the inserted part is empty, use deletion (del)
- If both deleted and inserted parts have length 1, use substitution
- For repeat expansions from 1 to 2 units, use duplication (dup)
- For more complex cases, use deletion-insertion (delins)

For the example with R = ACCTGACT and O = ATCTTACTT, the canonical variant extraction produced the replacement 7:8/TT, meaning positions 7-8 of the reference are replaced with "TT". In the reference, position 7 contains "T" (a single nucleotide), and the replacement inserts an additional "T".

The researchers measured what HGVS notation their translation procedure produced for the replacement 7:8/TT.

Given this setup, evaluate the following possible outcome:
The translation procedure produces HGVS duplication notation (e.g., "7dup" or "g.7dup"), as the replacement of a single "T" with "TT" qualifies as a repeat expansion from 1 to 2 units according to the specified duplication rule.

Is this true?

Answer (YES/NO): YES